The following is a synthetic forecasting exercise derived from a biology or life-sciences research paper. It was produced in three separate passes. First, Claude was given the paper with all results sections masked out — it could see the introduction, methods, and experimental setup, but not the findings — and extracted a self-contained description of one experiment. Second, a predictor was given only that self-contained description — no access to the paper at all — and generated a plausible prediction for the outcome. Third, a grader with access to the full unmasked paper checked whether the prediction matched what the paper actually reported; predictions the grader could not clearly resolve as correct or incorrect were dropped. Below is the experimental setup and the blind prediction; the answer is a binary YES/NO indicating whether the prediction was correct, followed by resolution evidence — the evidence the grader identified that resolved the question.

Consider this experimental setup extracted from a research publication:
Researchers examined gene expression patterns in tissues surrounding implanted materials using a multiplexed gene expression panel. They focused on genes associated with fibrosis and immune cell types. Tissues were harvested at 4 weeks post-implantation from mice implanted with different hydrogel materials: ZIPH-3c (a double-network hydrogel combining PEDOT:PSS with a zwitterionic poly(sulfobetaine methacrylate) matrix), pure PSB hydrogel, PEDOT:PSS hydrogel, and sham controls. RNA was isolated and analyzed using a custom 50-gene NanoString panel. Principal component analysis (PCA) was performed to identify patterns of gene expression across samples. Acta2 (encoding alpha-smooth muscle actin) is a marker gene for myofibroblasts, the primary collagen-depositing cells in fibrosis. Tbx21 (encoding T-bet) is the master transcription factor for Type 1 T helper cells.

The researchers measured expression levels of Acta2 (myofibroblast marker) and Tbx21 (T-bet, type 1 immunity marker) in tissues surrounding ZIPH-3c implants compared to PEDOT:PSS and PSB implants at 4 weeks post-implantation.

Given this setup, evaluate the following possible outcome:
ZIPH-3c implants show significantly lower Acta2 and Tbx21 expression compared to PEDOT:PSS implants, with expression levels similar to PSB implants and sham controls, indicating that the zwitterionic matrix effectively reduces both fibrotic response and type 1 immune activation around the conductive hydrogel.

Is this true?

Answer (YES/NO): NO